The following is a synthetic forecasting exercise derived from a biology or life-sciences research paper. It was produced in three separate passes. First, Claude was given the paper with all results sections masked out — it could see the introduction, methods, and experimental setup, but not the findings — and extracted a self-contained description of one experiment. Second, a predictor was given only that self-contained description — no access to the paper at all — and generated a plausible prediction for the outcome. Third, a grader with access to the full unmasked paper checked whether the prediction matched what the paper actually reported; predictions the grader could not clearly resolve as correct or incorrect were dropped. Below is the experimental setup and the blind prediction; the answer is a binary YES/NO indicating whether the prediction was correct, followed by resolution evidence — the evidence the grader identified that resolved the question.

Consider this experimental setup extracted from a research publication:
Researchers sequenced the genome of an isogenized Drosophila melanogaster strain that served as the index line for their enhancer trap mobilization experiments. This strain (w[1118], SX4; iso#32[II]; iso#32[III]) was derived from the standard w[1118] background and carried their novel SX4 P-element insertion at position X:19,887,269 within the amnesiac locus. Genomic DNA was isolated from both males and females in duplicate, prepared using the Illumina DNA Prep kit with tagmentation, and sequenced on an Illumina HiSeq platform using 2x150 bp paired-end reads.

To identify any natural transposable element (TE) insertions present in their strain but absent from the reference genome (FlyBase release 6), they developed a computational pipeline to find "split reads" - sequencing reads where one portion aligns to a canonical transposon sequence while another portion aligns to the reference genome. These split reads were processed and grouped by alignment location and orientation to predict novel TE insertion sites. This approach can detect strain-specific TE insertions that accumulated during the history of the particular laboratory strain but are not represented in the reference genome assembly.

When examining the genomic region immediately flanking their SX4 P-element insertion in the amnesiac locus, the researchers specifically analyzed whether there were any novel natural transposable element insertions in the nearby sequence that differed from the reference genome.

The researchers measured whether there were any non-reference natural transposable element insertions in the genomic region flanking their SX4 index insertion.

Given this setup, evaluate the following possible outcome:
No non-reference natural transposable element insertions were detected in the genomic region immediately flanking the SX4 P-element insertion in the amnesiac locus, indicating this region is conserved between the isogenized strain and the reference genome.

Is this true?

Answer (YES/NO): NO